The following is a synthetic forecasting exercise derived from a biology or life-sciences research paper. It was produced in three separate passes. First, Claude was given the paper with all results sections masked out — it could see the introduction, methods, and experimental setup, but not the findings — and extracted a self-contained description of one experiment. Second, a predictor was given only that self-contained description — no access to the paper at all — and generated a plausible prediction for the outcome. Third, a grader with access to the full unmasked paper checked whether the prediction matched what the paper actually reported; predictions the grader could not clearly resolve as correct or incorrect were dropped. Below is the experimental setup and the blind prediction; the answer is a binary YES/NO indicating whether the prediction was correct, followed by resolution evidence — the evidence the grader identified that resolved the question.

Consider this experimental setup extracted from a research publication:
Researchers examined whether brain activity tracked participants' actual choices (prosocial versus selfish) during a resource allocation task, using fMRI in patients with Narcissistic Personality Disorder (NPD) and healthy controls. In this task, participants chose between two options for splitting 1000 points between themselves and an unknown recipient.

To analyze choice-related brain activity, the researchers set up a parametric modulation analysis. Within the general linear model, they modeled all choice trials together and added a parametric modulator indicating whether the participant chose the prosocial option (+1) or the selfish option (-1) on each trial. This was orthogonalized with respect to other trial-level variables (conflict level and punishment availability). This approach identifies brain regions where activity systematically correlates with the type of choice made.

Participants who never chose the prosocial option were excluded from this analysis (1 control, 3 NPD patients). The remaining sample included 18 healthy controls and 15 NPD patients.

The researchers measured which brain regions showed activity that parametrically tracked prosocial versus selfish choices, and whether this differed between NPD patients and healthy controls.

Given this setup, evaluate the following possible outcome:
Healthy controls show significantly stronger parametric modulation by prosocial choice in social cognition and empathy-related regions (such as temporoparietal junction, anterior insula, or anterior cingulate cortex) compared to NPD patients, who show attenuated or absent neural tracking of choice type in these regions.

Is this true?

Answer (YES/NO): NO